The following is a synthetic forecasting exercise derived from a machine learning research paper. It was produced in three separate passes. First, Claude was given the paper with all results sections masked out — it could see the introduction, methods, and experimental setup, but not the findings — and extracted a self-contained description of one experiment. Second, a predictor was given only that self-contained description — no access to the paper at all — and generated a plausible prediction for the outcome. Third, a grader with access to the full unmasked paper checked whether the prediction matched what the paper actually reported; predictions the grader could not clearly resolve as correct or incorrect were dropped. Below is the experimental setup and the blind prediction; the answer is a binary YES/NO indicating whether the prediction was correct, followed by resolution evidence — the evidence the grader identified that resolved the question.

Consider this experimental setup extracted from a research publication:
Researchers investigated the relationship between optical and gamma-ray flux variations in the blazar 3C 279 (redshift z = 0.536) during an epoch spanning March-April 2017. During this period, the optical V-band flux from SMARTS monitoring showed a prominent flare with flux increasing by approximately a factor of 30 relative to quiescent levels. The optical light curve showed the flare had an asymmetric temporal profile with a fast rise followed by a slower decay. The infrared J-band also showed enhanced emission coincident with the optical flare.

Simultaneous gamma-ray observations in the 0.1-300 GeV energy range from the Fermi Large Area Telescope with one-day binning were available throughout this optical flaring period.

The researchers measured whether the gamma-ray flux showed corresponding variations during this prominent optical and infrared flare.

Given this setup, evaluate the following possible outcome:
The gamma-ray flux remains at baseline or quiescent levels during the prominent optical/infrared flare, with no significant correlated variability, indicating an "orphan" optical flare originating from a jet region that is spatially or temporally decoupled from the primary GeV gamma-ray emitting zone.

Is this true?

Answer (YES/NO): YES